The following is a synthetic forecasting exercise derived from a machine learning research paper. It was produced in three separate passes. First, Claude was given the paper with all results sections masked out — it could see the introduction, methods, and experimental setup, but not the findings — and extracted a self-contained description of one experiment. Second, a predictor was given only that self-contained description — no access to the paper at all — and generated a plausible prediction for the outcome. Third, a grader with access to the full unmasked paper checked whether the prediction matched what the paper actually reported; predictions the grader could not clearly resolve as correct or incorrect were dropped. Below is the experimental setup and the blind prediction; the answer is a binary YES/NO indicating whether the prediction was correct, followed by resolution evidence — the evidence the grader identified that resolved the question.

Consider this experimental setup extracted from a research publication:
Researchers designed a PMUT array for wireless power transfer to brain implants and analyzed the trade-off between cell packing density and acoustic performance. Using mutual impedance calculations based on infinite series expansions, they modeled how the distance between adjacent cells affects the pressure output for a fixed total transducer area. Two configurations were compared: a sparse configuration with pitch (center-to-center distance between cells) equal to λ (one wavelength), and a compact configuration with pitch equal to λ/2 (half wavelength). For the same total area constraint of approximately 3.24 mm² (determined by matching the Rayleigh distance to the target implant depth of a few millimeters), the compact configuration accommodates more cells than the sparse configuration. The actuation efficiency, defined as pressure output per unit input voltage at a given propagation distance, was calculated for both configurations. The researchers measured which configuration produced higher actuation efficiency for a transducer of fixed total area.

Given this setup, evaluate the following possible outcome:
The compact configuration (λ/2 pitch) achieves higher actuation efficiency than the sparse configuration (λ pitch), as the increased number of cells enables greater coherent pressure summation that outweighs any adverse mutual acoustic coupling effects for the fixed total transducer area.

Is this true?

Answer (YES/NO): YES